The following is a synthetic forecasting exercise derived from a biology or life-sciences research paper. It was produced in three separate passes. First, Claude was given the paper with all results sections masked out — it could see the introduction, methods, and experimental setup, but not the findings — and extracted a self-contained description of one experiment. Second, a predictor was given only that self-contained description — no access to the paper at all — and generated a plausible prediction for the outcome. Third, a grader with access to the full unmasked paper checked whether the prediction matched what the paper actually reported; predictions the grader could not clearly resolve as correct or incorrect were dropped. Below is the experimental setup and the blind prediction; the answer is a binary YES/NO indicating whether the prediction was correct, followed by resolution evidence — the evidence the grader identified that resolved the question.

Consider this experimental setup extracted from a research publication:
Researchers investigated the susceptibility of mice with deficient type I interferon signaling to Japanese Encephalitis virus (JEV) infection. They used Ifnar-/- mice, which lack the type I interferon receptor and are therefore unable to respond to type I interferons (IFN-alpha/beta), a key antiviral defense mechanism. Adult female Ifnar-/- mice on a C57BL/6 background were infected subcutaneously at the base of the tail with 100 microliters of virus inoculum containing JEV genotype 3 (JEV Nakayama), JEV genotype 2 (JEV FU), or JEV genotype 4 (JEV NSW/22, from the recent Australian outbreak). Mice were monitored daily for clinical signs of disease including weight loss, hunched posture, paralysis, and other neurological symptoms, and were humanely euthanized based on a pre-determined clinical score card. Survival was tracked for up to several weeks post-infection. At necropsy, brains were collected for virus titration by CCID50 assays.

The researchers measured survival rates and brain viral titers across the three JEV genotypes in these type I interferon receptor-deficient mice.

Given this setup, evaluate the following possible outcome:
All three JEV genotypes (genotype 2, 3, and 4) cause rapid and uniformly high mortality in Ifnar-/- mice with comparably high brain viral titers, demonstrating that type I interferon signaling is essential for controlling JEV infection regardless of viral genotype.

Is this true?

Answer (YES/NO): YES